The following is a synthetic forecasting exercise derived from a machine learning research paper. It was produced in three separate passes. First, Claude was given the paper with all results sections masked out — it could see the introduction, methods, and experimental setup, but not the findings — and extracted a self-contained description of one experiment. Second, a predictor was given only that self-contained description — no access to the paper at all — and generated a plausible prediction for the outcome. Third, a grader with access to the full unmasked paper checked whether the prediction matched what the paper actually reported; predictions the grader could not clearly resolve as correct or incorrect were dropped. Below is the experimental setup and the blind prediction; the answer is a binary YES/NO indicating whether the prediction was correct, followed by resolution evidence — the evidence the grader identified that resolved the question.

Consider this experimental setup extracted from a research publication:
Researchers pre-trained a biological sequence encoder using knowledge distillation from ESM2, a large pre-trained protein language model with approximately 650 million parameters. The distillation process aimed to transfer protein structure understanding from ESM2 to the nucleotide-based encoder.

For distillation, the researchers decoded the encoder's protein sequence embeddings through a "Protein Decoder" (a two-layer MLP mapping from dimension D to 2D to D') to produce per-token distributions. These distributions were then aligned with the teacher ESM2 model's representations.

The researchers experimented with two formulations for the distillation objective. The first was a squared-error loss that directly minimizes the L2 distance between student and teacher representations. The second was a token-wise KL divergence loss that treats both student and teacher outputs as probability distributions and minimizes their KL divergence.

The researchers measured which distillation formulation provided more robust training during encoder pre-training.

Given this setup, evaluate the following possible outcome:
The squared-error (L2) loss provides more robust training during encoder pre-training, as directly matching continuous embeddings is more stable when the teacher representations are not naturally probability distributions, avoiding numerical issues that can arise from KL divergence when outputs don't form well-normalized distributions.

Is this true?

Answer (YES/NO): NO